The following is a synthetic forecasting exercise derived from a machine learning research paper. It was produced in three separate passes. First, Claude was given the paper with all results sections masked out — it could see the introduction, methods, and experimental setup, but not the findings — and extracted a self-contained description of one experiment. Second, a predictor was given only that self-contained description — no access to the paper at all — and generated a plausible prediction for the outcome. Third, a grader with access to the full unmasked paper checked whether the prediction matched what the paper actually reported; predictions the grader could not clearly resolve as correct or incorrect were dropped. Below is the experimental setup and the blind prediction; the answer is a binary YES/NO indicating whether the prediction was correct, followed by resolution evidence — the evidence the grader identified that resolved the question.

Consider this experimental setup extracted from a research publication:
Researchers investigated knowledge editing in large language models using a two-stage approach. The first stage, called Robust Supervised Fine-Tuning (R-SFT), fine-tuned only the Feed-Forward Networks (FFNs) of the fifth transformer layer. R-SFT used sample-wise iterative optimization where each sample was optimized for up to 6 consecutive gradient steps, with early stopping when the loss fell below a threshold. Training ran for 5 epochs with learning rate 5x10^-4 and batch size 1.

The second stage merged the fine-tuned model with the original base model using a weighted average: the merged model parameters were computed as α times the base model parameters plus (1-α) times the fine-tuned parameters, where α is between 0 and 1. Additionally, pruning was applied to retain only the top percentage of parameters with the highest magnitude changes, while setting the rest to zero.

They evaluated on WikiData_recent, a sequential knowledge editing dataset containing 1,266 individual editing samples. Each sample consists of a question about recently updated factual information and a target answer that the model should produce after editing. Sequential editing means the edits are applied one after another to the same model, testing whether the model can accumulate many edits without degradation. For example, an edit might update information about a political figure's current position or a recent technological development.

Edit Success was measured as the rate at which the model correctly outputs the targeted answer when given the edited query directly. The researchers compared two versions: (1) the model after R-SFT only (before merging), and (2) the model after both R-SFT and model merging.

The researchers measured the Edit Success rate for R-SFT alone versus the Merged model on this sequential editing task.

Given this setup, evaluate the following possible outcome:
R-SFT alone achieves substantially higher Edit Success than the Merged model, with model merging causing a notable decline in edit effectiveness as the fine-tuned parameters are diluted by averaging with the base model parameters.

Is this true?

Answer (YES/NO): NO